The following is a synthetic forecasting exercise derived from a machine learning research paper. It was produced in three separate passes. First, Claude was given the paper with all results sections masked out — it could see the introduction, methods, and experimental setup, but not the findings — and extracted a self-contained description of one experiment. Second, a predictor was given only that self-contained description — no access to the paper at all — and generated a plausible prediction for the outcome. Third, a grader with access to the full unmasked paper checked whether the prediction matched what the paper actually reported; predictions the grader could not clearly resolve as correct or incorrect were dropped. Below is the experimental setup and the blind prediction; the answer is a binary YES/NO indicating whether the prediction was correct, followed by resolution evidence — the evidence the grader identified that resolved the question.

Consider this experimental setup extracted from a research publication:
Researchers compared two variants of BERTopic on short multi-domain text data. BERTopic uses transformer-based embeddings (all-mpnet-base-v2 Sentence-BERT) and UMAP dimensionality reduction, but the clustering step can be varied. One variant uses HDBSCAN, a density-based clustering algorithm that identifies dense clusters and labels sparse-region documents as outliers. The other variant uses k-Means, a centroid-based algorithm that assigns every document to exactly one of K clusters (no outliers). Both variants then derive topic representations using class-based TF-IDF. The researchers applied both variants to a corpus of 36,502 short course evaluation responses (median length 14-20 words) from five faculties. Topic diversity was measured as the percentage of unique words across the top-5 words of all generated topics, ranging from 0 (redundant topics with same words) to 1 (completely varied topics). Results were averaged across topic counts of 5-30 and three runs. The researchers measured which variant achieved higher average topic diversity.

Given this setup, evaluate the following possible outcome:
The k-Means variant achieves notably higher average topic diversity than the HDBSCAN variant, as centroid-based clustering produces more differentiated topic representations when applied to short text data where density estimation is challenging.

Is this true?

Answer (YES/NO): NO